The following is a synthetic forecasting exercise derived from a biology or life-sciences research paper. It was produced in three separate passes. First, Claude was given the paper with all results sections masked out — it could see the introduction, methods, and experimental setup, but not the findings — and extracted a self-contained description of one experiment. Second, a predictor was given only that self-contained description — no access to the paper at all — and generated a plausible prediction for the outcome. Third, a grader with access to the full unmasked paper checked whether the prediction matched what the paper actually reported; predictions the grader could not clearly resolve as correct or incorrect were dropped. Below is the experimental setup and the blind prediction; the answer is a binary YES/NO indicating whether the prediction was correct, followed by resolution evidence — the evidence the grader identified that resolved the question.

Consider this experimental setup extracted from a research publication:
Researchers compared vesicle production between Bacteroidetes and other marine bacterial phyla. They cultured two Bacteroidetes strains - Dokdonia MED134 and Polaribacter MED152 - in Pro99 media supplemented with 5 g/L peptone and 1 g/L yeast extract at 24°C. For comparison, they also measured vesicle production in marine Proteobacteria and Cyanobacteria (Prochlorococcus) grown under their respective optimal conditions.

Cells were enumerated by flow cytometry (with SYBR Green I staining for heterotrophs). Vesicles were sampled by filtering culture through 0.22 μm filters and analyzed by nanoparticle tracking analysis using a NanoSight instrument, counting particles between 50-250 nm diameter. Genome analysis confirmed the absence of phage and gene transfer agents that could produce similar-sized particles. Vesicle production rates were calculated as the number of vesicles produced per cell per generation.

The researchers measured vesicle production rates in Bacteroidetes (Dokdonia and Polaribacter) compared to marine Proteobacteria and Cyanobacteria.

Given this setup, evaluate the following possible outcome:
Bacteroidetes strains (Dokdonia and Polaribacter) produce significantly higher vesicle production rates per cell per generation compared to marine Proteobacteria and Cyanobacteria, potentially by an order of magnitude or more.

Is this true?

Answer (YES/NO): NO